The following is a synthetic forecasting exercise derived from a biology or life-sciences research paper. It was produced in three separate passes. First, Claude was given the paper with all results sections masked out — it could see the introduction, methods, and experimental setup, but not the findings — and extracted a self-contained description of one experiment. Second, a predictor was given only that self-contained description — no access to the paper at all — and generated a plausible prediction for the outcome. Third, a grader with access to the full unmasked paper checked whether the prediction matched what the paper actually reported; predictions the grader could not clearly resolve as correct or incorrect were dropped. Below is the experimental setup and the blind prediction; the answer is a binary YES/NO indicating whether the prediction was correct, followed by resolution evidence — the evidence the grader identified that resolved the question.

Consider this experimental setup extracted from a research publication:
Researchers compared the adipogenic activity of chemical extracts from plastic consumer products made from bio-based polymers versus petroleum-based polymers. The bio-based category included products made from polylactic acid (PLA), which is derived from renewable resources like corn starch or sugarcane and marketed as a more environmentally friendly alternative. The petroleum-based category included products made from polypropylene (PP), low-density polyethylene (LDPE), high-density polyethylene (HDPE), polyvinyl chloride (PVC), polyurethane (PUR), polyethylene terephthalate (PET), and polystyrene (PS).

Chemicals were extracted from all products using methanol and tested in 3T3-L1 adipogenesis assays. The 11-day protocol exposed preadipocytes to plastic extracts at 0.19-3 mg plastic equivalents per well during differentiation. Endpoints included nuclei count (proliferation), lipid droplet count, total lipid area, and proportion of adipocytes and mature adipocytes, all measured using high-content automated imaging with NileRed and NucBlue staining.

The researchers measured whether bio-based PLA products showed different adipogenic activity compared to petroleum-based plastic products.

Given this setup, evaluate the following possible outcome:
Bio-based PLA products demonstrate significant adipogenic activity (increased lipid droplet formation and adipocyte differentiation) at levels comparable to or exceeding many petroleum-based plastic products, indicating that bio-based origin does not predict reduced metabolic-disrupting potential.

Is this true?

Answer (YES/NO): NO